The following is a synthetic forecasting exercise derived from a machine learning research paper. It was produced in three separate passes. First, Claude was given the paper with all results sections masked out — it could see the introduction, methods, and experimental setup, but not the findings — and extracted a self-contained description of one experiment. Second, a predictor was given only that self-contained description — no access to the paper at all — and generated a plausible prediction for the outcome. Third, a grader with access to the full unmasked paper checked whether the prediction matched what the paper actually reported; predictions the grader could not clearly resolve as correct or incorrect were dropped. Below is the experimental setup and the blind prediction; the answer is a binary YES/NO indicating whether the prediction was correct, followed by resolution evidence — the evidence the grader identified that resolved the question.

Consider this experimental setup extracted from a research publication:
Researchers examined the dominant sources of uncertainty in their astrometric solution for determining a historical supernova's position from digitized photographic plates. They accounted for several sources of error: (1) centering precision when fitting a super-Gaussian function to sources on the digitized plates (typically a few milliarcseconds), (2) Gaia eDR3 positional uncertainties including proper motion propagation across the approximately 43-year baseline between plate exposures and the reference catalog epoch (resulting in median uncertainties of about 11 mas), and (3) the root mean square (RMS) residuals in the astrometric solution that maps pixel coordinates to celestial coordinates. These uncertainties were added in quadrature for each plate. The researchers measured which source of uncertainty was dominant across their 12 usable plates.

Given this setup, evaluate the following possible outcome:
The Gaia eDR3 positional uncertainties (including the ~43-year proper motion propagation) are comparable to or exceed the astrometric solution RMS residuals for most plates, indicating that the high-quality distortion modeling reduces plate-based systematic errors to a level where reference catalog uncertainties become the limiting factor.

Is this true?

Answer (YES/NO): NO